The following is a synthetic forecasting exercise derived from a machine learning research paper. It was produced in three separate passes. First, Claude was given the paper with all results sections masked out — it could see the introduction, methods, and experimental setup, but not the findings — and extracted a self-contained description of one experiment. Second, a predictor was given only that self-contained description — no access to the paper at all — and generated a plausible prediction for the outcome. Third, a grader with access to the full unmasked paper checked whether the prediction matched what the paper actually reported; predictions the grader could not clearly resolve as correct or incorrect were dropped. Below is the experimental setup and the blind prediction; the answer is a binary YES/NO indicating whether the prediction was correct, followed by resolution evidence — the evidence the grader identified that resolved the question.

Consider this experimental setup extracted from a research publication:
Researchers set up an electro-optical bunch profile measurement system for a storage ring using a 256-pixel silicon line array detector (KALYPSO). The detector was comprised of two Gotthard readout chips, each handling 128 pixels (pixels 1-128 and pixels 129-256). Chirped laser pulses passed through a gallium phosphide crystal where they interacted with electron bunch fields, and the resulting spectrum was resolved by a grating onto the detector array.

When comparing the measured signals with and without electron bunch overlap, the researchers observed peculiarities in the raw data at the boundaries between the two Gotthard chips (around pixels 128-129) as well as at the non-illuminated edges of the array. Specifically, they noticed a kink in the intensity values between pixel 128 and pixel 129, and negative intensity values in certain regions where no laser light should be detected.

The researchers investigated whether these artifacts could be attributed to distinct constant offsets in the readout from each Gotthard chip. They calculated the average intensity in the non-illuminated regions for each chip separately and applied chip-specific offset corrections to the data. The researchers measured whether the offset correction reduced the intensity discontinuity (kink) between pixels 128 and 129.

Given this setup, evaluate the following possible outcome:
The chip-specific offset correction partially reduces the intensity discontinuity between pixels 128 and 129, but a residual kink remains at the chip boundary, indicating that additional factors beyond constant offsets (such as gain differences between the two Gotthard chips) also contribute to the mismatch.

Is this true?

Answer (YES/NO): NO